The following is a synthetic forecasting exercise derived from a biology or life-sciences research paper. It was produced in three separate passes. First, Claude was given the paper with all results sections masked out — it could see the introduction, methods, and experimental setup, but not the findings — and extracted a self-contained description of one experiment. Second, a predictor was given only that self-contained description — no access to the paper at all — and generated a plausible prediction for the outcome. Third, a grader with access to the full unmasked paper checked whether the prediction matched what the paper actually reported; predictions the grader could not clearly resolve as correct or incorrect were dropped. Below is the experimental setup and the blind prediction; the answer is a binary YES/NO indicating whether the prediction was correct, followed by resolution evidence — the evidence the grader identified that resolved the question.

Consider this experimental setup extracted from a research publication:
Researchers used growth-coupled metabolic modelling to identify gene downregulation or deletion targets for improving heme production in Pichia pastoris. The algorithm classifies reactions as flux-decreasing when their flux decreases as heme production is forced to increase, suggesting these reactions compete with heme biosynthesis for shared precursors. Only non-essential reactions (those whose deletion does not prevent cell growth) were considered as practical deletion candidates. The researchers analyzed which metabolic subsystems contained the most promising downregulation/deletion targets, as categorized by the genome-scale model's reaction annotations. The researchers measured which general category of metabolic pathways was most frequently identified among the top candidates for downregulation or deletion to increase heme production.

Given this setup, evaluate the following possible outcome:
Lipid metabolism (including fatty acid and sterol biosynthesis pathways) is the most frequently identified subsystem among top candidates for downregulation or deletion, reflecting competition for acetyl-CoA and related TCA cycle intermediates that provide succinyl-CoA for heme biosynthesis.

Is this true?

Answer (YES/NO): NO